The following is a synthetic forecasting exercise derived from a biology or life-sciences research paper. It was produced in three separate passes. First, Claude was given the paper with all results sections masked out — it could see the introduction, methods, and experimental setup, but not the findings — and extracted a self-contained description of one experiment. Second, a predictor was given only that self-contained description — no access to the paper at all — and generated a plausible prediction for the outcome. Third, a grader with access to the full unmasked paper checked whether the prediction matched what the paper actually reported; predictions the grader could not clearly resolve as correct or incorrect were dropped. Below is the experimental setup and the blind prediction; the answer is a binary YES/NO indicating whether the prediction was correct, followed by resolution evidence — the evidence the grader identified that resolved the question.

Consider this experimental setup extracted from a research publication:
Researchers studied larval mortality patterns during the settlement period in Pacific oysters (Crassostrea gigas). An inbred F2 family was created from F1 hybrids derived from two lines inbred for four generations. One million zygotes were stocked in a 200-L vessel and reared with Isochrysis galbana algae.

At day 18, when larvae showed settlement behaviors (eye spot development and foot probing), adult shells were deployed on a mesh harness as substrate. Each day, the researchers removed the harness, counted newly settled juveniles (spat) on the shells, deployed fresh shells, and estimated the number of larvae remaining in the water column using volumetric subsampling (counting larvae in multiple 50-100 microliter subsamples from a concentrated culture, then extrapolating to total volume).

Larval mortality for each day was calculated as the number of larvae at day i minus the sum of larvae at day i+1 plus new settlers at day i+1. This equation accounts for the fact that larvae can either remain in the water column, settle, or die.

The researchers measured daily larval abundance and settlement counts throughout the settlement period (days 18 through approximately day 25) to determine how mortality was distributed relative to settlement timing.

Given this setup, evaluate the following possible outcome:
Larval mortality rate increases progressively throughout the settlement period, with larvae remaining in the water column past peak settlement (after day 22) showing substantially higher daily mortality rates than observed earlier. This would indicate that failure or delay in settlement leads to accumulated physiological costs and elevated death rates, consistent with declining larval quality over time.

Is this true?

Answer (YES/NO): NO